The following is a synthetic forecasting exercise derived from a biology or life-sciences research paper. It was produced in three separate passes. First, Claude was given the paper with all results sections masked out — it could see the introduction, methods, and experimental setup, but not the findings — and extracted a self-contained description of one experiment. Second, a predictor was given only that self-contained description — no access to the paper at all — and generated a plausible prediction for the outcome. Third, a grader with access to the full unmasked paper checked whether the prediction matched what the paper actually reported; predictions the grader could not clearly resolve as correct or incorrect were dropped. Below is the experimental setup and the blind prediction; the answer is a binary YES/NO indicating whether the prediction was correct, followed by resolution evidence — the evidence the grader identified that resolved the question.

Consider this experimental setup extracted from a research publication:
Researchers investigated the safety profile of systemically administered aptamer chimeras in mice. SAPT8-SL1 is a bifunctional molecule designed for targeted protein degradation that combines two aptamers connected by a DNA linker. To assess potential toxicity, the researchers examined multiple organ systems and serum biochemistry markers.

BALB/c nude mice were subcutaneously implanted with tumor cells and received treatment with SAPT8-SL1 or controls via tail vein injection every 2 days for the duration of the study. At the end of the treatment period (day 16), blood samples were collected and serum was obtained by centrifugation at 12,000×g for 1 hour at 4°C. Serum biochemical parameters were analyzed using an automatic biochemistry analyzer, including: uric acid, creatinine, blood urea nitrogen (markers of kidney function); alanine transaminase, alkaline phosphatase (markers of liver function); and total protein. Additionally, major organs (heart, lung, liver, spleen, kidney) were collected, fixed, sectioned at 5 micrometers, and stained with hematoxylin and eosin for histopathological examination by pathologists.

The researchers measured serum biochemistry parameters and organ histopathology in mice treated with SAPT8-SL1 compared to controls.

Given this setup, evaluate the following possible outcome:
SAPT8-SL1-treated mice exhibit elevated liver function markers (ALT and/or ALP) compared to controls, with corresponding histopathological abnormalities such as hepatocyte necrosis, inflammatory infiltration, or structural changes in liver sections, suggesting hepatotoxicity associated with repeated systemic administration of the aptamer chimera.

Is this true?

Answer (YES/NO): NO